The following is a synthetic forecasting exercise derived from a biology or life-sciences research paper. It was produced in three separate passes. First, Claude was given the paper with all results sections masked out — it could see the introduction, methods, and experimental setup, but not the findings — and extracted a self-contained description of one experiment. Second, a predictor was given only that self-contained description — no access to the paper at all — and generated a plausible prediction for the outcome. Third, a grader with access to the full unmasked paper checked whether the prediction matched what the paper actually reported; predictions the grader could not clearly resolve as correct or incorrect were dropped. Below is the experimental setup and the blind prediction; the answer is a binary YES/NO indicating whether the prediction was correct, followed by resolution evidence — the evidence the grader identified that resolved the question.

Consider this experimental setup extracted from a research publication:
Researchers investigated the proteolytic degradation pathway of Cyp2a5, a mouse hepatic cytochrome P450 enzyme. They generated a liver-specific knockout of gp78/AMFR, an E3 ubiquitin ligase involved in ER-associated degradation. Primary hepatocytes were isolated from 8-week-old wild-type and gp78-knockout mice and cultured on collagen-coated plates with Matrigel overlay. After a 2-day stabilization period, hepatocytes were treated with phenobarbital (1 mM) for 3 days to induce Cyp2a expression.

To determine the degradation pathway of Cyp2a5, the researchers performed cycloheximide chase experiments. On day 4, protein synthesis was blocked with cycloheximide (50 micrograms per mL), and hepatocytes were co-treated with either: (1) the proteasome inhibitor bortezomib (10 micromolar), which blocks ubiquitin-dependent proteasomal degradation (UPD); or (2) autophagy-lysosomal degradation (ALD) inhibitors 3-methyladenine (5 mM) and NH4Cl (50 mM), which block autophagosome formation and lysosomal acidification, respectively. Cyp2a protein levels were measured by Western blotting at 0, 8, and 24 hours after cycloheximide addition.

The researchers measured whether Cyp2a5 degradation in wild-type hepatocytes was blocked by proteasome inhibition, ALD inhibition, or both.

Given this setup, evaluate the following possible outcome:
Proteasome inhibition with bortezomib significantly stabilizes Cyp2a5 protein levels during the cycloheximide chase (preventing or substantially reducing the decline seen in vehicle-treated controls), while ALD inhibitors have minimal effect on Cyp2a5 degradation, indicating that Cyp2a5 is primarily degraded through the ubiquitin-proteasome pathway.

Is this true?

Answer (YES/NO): NO